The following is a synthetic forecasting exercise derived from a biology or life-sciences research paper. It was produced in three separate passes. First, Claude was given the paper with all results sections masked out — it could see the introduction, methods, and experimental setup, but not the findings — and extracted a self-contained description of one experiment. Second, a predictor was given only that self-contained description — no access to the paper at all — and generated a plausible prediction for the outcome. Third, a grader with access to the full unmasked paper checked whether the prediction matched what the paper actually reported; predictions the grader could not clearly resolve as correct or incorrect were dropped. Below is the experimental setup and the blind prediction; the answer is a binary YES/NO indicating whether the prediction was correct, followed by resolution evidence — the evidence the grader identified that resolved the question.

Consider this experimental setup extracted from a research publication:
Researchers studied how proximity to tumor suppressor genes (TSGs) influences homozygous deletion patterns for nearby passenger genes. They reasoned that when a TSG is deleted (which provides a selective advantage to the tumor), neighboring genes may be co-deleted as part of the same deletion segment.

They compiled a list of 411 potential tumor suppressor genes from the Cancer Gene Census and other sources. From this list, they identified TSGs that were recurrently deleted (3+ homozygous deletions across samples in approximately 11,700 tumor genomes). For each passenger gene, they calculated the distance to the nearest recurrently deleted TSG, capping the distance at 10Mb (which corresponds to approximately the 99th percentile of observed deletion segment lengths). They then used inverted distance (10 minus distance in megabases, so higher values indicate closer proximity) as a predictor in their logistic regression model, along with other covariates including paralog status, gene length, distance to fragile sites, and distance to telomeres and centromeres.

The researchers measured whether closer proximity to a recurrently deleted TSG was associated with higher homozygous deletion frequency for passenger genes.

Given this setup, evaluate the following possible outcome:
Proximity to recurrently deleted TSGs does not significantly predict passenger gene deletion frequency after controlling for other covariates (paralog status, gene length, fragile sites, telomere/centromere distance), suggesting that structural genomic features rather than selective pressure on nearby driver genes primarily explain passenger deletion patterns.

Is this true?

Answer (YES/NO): NO